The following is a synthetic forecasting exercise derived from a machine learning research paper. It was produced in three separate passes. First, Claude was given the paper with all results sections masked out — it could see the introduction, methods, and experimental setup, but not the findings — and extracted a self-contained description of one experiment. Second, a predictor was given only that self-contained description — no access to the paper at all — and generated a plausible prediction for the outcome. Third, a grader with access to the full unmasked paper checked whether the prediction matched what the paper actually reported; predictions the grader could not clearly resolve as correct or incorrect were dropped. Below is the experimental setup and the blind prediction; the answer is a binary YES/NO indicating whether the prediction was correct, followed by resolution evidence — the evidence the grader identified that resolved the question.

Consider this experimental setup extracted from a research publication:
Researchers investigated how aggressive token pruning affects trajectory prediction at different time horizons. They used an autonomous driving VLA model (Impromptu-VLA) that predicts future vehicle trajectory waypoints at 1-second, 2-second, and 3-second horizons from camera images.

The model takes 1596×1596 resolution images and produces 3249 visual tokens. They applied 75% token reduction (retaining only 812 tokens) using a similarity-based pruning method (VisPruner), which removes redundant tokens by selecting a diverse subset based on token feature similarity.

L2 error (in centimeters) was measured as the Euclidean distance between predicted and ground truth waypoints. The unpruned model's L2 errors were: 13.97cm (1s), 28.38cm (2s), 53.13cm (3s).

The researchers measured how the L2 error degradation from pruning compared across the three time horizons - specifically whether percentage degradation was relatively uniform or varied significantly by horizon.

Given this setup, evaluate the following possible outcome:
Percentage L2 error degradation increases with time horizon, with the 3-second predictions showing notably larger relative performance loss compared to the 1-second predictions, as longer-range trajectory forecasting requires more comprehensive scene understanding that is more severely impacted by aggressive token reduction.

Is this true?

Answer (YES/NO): NO